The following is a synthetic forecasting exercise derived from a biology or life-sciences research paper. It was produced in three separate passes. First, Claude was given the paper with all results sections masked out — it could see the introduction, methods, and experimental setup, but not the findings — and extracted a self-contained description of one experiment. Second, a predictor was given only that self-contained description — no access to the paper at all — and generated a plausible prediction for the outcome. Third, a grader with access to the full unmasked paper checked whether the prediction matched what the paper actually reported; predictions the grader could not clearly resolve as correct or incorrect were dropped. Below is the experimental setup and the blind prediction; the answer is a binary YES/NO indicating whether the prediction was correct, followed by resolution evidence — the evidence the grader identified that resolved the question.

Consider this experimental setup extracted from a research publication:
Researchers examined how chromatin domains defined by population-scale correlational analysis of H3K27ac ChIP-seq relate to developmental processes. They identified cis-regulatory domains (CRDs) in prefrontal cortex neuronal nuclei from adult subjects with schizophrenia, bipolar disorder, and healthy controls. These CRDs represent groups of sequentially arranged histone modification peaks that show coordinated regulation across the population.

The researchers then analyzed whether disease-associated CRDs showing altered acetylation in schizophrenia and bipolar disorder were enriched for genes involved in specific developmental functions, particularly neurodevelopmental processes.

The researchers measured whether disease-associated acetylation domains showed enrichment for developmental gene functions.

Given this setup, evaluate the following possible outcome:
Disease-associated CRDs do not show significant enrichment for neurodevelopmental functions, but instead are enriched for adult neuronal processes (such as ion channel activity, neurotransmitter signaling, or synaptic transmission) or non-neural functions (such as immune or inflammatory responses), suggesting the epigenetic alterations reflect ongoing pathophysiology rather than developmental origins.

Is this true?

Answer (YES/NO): NO